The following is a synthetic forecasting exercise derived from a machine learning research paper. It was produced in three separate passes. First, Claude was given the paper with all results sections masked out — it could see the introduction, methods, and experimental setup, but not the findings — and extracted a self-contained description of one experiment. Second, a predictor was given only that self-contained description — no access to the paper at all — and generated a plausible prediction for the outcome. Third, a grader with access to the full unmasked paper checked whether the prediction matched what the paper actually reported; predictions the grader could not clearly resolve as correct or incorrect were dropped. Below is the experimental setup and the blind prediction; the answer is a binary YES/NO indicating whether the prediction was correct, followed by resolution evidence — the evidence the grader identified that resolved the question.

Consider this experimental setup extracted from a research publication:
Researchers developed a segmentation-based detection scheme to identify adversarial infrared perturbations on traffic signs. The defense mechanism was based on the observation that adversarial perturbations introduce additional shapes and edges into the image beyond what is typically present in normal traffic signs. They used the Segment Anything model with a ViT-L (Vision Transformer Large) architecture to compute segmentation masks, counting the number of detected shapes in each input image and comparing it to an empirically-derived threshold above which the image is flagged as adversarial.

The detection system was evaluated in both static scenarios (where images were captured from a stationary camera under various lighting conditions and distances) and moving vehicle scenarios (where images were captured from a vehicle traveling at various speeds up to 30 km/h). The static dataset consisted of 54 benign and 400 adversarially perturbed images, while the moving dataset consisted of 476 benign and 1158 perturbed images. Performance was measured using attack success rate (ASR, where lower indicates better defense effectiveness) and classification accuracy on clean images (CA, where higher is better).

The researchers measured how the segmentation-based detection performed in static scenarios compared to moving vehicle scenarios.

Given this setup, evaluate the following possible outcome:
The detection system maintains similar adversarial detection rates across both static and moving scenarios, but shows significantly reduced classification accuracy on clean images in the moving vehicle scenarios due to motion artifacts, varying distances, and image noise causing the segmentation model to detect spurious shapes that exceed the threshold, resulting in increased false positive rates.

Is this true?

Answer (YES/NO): NO